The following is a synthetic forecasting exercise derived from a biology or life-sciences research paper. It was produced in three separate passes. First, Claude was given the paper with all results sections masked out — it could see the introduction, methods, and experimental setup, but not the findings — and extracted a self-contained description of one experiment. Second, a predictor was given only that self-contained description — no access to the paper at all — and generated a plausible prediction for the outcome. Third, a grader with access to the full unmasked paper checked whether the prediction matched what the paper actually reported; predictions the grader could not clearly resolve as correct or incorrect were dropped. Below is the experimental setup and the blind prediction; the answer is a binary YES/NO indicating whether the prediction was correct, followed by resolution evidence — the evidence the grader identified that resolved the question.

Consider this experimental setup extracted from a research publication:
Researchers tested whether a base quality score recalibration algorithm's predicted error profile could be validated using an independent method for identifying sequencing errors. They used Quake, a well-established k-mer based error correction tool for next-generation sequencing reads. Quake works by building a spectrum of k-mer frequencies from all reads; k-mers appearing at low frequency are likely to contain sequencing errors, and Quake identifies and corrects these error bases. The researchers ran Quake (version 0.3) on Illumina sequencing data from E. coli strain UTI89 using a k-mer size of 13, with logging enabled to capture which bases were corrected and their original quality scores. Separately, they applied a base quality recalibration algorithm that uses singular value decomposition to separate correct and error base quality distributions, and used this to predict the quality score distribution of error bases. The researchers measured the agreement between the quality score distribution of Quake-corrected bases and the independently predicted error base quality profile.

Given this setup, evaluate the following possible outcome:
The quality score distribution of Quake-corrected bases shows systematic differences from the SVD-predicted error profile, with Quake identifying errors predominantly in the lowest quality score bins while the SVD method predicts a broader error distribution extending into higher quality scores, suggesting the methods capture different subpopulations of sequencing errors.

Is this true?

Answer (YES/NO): NO